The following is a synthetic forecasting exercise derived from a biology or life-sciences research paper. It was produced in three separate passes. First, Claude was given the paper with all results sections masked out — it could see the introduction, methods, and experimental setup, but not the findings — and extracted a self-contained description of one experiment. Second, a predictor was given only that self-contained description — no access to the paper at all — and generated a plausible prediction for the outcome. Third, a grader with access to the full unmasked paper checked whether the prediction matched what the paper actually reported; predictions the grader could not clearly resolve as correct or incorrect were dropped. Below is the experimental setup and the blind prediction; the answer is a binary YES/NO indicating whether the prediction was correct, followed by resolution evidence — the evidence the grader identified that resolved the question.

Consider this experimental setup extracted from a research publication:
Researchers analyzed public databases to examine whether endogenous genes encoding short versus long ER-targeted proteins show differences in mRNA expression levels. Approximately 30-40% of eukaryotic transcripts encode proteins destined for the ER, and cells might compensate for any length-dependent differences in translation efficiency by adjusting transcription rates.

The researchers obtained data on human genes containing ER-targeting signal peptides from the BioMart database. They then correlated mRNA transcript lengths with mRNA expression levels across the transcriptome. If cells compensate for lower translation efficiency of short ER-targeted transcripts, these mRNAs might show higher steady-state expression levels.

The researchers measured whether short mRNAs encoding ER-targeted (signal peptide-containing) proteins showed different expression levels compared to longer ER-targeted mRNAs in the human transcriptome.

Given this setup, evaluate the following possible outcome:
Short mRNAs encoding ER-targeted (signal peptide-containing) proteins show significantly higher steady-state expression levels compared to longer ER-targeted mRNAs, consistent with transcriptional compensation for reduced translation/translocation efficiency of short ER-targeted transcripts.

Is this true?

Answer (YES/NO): YES